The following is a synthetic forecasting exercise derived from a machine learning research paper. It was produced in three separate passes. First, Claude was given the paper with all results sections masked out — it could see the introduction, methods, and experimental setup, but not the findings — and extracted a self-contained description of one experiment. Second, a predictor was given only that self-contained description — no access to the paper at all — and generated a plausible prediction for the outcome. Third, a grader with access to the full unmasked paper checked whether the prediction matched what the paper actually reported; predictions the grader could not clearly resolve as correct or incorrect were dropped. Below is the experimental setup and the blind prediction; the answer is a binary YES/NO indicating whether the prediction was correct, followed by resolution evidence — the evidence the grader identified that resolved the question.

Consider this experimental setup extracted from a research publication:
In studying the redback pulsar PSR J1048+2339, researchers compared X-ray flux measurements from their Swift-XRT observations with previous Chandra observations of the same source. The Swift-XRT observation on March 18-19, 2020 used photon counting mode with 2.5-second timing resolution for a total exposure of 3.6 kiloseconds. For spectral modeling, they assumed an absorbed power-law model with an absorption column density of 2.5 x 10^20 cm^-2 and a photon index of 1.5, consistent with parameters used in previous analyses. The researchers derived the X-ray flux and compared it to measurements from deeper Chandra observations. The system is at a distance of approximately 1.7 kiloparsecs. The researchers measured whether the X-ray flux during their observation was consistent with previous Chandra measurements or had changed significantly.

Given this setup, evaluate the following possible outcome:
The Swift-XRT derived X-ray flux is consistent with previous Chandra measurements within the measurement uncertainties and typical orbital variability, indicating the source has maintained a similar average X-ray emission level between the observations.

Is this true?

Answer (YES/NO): YES